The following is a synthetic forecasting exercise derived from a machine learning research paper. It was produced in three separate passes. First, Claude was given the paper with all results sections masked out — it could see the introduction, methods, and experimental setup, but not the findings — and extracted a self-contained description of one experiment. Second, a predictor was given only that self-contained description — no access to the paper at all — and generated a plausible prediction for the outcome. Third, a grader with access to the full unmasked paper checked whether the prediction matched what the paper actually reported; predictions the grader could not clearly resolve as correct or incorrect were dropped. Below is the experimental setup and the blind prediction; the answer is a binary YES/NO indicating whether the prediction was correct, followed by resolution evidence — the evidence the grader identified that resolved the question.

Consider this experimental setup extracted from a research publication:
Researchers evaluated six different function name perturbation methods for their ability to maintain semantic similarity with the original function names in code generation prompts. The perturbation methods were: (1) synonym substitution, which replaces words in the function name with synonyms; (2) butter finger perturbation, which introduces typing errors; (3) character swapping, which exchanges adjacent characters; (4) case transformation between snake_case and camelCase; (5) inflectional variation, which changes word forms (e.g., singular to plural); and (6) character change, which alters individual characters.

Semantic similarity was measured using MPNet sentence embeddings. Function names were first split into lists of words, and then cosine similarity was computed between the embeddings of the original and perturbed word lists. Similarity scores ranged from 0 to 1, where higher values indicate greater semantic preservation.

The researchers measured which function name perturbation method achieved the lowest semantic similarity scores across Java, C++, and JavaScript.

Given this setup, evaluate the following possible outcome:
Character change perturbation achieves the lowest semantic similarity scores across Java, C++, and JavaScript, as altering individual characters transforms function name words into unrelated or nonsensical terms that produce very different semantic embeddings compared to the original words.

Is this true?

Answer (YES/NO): YES